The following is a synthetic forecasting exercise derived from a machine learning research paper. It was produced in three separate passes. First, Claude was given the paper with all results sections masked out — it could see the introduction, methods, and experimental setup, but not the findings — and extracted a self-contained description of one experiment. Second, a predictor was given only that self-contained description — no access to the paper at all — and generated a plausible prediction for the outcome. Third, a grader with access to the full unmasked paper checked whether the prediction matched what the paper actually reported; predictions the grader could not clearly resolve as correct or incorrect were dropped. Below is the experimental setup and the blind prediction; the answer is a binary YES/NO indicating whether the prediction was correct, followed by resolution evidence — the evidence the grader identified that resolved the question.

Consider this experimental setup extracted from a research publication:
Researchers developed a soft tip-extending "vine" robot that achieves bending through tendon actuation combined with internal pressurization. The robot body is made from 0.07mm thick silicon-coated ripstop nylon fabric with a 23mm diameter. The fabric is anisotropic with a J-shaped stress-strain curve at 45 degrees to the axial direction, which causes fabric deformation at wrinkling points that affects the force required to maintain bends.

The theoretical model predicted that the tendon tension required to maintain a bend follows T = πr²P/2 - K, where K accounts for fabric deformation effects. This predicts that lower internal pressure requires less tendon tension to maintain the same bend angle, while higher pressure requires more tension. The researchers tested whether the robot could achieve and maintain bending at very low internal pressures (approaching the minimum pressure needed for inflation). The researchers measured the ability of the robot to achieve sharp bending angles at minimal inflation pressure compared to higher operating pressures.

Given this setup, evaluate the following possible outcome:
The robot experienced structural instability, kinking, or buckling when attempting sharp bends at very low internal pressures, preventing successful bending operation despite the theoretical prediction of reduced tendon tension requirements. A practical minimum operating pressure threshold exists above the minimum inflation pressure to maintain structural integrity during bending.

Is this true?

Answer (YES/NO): NO